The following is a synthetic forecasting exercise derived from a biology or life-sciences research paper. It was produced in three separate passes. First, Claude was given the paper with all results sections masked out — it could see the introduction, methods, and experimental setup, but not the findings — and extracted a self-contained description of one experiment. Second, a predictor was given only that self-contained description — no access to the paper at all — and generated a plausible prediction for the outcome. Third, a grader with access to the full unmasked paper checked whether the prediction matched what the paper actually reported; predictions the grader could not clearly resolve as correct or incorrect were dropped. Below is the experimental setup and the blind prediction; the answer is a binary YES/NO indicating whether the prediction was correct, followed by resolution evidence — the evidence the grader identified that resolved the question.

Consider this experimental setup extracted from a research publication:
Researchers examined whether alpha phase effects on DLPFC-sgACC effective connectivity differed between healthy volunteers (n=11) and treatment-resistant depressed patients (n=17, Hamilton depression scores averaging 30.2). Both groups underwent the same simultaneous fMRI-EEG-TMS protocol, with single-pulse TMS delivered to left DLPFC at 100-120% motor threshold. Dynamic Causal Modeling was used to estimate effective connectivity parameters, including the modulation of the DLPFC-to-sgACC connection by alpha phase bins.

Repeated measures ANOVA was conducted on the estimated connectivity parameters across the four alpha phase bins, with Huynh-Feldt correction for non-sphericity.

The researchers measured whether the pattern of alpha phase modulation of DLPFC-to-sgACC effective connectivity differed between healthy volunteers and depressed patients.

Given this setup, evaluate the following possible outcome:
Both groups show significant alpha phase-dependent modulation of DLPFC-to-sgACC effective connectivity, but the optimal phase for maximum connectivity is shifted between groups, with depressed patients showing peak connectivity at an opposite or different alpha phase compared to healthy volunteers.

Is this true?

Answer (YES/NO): NO